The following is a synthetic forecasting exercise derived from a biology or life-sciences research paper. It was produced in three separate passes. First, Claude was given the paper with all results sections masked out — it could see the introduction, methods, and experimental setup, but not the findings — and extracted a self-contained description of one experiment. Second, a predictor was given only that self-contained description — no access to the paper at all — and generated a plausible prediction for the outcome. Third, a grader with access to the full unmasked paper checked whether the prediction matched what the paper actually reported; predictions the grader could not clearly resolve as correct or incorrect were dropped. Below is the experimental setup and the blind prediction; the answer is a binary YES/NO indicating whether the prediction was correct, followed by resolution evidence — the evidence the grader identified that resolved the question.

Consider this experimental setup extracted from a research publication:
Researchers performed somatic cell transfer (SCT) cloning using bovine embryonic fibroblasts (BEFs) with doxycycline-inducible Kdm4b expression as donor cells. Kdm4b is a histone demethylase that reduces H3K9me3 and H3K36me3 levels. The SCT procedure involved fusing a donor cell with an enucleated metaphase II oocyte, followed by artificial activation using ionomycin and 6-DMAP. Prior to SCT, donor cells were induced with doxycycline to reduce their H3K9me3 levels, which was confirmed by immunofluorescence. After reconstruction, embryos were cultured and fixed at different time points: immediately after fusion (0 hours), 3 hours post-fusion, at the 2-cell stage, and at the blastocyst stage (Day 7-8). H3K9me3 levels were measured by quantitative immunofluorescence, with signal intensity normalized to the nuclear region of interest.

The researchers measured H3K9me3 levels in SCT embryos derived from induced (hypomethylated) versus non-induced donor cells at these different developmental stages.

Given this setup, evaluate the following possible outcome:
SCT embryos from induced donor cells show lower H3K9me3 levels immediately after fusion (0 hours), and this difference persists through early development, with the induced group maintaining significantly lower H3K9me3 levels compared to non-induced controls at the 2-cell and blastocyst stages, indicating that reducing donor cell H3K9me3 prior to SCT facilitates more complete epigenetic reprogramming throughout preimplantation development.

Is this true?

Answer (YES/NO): NO